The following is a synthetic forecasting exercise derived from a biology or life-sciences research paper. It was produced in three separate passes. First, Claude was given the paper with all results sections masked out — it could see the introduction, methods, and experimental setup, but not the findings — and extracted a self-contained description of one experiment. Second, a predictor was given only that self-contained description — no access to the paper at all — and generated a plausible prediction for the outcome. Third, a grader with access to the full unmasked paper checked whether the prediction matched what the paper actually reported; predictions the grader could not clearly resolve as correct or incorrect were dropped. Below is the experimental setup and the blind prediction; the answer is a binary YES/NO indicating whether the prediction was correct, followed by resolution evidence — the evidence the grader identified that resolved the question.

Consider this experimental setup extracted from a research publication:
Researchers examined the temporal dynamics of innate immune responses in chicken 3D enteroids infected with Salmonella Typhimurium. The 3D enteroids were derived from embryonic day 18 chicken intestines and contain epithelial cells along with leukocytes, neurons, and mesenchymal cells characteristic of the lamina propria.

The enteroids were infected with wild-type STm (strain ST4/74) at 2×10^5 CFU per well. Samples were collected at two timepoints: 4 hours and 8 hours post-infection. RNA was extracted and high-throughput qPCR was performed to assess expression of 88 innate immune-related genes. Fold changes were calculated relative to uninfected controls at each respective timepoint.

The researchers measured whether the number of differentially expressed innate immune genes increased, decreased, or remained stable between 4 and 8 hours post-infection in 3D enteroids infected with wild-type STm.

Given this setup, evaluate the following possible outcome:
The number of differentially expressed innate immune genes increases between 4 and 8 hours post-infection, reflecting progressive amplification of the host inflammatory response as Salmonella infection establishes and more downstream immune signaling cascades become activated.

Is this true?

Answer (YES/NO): YES